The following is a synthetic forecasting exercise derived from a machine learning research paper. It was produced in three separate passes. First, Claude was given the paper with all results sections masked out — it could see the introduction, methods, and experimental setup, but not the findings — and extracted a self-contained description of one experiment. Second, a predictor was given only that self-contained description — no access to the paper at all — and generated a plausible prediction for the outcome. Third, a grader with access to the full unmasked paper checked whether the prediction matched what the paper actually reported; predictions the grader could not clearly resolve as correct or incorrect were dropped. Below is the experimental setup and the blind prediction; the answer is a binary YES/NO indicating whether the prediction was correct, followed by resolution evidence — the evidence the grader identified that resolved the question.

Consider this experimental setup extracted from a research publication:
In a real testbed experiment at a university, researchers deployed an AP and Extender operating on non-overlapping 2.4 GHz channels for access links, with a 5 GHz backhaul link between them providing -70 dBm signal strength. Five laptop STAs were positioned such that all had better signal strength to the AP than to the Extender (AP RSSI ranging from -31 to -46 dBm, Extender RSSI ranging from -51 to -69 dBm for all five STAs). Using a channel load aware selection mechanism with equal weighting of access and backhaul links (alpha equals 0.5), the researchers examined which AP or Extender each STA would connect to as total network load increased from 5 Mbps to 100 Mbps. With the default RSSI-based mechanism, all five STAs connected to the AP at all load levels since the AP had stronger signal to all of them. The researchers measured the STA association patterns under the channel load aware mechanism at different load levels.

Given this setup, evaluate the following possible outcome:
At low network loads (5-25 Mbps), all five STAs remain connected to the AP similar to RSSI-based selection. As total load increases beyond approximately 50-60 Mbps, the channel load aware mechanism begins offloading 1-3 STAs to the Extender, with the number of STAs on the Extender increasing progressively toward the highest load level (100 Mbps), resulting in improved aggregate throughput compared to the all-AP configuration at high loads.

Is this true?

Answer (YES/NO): NO